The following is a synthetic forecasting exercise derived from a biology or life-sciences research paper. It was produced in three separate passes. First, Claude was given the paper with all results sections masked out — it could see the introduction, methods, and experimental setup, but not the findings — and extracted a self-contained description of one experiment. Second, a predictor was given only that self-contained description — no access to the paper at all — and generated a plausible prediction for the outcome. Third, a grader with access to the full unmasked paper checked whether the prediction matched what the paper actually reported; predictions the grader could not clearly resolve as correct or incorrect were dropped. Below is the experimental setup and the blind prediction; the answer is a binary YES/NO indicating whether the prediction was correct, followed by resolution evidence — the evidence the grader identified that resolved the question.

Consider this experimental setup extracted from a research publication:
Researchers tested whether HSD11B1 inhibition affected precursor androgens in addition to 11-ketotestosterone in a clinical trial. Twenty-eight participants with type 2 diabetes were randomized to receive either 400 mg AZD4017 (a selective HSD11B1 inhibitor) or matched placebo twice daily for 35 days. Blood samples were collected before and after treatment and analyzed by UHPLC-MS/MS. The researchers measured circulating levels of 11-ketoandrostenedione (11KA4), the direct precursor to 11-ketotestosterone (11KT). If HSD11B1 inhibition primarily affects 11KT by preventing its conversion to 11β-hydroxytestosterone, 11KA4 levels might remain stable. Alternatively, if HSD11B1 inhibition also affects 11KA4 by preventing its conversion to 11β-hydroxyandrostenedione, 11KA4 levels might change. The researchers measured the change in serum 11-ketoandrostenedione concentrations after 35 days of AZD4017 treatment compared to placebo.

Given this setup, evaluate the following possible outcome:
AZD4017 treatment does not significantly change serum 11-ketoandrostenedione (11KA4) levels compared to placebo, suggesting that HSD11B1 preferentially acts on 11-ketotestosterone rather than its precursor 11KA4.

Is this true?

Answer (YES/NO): NO